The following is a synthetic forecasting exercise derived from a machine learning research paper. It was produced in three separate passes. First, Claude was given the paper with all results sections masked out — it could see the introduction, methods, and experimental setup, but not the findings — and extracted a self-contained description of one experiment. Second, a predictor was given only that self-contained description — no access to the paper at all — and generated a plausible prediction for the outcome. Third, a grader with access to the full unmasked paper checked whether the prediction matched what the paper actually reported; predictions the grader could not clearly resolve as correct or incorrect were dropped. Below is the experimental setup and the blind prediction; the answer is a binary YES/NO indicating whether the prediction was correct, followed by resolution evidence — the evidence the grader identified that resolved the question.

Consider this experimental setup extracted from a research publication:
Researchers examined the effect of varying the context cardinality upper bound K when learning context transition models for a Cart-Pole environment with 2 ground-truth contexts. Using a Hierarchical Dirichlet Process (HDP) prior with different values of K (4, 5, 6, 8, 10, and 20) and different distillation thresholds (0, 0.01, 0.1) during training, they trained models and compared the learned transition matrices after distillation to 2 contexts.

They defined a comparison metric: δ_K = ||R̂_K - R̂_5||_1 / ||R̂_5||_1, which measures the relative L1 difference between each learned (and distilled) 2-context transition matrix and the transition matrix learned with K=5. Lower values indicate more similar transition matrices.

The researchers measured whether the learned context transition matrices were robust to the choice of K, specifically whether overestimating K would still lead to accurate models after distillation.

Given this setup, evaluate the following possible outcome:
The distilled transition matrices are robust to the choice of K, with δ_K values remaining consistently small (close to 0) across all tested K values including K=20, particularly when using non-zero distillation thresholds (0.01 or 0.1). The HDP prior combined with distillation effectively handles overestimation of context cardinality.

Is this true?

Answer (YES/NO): NO